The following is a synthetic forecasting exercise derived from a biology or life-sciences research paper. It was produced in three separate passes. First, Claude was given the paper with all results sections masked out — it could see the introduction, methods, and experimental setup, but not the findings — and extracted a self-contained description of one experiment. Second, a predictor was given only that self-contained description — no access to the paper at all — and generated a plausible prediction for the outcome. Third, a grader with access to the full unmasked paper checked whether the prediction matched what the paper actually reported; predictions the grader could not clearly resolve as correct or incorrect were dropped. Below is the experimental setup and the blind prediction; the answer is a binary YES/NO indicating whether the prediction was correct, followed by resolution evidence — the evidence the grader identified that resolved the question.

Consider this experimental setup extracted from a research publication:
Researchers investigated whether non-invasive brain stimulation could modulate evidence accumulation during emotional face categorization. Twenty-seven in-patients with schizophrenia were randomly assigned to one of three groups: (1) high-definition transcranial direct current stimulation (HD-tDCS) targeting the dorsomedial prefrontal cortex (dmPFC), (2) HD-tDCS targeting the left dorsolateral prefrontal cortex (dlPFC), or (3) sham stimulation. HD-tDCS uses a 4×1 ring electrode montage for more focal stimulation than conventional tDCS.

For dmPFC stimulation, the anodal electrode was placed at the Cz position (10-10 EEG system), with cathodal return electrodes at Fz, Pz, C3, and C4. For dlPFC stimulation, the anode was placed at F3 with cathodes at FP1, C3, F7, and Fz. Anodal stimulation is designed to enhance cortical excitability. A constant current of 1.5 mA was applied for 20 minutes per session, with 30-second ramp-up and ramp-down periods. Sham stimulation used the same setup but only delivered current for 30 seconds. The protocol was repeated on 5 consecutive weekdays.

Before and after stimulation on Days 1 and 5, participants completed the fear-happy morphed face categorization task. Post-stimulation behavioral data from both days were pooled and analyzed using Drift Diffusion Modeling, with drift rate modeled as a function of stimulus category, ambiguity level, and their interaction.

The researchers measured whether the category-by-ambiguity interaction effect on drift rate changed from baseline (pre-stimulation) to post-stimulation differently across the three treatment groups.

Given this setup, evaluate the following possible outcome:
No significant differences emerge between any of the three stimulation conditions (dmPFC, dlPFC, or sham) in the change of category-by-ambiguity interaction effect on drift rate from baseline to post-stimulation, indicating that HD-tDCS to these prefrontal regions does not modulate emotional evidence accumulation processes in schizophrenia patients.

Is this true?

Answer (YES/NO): NO